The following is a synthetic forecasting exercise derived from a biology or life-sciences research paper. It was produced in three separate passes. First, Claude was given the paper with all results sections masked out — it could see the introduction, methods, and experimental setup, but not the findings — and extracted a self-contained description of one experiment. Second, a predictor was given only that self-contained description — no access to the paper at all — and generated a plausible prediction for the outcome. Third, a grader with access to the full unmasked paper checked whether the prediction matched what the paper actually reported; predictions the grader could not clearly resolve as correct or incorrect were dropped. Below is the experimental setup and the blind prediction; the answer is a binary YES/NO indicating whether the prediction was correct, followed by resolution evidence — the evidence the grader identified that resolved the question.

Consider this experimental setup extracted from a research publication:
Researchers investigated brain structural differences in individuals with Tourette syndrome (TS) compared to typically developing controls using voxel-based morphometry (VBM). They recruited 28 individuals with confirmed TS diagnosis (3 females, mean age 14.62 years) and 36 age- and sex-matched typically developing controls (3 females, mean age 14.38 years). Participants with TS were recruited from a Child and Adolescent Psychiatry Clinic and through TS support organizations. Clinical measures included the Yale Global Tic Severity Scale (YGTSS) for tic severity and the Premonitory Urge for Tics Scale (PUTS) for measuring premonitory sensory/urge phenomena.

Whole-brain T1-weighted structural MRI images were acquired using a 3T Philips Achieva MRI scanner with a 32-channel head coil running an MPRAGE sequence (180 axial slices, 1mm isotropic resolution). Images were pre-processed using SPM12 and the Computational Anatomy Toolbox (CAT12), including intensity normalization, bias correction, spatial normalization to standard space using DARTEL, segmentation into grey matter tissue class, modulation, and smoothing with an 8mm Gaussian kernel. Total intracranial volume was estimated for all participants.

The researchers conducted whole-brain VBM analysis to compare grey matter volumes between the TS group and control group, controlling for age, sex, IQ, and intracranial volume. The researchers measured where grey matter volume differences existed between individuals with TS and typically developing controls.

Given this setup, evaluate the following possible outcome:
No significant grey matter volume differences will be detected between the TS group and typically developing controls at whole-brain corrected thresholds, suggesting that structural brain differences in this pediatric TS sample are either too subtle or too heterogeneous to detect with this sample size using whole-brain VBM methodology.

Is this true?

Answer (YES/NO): YES